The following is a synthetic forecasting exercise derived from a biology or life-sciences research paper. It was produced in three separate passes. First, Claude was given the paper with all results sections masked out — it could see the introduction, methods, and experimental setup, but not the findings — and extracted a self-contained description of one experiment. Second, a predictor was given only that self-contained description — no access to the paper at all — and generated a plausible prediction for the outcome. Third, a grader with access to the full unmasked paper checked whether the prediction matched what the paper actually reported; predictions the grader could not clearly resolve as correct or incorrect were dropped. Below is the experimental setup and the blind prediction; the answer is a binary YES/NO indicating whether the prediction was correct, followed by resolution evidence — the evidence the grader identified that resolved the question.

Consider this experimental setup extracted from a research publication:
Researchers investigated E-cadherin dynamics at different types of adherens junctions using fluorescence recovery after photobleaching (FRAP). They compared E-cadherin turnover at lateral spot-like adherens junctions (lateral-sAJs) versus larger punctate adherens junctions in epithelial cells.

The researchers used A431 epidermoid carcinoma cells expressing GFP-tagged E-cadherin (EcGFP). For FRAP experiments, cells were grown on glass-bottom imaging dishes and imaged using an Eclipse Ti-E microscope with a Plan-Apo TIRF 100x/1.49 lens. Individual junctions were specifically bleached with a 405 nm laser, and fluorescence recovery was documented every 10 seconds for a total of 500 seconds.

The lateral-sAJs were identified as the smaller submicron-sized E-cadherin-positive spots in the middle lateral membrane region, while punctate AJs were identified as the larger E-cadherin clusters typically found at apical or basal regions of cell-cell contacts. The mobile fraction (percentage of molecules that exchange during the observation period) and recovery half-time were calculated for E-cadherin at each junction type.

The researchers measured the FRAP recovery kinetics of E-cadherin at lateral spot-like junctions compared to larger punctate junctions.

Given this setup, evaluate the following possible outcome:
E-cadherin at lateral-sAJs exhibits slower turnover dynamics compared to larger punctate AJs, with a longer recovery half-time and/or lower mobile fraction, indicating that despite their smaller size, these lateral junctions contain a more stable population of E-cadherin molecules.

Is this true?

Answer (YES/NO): YES